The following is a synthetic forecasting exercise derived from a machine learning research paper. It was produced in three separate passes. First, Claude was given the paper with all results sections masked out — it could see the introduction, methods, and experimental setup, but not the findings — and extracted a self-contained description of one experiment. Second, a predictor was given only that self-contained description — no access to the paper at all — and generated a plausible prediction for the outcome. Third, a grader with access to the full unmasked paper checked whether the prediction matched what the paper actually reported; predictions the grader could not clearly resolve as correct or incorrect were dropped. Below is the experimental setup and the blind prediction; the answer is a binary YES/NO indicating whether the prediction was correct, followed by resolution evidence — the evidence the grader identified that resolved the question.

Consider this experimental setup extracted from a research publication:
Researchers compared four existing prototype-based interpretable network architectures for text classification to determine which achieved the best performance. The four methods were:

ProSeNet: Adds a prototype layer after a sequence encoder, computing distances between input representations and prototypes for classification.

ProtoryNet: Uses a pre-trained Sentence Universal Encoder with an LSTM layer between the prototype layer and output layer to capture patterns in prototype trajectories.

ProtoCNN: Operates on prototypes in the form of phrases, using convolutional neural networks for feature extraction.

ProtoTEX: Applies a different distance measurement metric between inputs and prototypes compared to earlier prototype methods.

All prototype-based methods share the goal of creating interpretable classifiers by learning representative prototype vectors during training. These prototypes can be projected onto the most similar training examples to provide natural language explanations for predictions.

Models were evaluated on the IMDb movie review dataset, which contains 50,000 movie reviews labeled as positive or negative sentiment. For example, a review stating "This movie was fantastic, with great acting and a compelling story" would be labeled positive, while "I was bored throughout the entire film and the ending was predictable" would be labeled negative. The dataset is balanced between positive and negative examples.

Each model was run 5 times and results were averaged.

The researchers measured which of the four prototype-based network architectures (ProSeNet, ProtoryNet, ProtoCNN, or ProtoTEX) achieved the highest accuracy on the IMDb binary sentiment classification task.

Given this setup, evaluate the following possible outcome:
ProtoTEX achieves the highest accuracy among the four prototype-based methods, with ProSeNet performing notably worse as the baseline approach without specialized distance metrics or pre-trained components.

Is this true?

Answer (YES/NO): YES